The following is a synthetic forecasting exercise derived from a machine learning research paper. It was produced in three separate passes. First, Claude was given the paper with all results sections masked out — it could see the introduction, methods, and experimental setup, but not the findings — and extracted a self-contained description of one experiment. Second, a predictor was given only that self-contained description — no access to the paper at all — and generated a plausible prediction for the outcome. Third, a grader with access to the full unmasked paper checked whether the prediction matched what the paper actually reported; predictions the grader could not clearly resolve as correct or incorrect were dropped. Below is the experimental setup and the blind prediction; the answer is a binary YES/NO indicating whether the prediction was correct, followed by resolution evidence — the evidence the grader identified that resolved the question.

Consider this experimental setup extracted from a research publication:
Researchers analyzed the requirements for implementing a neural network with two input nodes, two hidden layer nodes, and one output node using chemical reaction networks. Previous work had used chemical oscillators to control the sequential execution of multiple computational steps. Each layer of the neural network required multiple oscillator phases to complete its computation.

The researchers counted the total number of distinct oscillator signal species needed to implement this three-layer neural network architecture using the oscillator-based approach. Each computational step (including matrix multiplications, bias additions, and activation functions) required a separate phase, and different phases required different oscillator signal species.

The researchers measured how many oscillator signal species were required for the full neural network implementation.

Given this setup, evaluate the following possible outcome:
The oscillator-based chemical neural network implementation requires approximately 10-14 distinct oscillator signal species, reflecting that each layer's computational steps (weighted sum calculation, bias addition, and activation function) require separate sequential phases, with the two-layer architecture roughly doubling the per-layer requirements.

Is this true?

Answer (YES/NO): NO